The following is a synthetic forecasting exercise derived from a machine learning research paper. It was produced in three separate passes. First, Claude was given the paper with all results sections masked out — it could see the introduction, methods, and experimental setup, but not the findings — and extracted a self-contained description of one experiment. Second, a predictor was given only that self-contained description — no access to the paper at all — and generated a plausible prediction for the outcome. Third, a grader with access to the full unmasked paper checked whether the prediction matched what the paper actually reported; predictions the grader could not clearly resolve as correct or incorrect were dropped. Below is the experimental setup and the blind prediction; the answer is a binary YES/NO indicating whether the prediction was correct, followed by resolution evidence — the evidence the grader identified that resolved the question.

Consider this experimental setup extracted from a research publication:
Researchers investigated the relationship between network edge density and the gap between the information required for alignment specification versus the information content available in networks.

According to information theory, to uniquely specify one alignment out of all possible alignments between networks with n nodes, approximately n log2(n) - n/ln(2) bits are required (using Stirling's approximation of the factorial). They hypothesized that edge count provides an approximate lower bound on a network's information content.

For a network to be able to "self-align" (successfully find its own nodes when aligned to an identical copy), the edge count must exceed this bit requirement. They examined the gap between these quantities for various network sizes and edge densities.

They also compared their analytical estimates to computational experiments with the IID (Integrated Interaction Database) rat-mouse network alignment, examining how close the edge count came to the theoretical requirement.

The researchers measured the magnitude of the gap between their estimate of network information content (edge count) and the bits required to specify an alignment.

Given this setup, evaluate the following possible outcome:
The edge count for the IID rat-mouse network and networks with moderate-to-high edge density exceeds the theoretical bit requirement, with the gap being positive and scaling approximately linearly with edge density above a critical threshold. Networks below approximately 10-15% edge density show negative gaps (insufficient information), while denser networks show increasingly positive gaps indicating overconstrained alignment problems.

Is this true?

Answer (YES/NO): NO